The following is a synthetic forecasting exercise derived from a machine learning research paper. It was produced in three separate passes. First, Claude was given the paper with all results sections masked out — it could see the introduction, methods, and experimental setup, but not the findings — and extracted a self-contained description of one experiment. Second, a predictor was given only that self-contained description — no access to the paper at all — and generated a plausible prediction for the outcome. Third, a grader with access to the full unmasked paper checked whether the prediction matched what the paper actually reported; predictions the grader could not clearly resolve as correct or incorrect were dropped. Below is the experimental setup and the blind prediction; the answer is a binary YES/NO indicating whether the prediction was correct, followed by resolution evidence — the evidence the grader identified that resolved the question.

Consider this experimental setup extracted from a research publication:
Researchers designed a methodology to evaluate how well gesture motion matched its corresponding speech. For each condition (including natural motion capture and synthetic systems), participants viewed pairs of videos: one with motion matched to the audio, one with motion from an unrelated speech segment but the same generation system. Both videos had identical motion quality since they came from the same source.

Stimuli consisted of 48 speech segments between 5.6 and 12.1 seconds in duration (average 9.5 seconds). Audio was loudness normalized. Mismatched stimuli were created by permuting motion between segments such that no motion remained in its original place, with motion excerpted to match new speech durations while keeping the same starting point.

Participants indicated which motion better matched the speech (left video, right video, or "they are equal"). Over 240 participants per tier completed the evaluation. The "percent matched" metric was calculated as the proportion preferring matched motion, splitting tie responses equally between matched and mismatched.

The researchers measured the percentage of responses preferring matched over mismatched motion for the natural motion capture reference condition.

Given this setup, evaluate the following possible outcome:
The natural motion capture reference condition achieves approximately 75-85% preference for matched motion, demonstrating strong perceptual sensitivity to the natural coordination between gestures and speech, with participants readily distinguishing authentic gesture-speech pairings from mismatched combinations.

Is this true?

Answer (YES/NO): YES